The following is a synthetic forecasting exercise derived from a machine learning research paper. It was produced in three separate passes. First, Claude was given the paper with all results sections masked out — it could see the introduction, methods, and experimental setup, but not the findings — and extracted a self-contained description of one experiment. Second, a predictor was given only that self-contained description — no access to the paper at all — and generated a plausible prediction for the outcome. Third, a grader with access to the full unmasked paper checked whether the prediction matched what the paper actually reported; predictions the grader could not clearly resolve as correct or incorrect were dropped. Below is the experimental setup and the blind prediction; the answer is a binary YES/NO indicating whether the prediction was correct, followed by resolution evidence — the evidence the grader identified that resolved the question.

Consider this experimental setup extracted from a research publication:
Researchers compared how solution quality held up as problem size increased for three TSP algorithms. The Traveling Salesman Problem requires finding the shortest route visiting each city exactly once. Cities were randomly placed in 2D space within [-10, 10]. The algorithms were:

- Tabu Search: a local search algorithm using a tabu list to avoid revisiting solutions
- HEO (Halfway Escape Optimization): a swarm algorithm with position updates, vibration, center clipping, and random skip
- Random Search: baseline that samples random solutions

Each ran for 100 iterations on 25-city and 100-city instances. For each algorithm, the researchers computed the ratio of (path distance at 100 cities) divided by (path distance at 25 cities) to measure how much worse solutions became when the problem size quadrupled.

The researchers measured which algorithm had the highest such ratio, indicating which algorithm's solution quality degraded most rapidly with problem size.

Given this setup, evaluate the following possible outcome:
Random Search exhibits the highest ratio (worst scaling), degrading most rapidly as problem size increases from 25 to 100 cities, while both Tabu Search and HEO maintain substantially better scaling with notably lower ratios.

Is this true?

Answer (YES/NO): NO